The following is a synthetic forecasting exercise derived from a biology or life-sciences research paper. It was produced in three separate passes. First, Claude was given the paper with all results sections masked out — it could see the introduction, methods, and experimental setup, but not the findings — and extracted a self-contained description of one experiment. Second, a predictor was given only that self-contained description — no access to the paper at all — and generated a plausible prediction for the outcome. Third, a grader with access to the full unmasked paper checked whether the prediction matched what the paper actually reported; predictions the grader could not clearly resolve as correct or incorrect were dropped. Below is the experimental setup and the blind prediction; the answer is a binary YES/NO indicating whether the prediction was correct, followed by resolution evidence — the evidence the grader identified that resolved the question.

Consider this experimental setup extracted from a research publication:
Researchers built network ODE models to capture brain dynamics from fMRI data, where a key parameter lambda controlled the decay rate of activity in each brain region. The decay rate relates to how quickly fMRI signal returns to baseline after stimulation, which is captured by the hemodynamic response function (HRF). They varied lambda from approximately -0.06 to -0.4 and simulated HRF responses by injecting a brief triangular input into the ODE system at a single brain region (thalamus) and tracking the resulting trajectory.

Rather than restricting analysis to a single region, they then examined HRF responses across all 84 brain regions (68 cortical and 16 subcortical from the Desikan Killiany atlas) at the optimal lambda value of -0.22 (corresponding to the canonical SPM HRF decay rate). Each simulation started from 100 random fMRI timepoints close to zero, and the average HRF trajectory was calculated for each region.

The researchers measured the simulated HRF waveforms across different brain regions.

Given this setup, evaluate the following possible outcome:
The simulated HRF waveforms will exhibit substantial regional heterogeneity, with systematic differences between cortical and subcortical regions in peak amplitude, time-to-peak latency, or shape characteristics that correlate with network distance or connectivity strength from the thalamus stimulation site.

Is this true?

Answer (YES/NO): NO